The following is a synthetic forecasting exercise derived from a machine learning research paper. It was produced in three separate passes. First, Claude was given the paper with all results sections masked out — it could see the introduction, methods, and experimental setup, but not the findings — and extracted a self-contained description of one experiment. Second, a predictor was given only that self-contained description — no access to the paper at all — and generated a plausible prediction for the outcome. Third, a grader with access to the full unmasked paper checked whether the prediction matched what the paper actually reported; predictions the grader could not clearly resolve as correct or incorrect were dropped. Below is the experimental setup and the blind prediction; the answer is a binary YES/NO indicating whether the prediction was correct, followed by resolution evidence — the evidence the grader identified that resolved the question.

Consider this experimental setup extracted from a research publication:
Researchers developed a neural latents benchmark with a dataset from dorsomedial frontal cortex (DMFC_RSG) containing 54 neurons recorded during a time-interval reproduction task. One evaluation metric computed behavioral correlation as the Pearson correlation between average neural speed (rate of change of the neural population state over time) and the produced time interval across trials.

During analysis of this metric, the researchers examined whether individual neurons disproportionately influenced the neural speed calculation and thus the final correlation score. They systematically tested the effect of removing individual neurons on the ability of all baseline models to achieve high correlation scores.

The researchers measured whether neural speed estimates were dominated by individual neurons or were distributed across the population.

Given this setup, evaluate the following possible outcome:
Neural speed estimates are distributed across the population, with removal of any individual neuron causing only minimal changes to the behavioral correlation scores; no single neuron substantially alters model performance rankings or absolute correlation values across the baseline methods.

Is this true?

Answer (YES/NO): NO